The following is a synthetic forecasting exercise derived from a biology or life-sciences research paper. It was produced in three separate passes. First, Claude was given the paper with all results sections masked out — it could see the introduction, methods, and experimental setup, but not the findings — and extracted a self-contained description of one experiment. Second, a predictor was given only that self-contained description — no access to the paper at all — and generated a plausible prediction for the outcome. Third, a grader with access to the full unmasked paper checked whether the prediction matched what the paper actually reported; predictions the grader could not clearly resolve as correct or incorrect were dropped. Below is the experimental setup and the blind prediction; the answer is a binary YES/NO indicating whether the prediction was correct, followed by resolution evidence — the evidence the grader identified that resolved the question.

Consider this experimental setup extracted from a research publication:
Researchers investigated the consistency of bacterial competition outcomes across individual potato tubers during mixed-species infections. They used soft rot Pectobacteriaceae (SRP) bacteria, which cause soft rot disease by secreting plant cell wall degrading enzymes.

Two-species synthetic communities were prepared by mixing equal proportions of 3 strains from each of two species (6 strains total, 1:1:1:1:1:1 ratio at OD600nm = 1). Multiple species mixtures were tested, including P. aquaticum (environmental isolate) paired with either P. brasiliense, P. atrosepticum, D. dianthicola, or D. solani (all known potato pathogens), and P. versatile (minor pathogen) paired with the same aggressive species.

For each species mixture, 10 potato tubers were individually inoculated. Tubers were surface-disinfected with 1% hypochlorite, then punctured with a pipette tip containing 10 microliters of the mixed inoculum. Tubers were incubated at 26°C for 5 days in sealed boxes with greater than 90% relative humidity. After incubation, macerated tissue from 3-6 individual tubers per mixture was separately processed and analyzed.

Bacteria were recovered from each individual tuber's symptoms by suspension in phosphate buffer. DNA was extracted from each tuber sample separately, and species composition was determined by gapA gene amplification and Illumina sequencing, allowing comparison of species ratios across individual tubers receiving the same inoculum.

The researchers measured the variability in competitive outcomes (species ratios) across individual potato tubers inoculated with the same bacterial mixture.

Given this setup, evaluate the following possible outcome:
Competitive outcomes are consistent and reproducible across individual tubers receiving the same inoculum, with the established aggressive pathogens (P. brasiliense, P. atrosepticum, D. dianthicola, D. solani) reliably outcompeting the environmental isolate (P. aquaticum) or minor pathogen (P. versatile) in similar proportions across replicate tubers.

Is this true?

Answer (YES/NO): NO